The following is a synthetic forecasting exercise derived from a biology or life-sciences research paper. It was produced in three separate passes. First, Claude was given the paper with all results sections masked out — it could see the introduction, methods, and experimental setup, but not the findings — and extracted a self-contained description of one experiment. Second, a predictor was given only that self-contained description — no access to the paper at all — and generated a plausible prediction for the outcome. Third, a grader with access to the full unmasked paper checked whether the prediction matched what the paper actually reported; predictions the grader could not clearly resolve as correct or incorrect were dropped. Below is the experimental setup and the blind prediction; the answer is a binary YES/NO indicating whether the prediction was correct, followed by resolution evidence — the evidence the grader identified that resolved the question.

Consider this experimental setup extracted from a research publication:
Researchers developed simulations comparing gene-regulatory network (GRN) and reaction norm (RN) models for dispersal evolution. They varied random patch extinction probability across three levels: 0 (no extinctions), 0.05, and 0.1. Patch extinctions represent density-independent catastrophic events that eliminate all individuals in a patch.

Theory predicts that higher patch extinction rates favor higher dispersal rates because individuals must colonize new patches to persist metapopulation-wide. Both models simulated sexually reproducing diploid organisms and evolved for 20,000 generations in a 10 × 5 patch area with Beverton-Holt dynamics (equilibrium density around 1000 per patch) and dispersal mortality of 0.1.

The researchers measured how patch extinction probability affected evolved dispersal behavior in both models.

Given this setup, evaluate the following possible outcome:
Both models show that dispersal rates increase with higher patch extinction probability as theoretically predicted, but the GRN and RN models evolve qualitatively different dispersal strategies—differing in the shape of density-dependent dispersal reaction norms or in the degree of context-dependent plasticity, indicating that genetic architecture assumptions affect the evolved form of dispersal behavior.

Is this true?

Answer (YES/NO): NO